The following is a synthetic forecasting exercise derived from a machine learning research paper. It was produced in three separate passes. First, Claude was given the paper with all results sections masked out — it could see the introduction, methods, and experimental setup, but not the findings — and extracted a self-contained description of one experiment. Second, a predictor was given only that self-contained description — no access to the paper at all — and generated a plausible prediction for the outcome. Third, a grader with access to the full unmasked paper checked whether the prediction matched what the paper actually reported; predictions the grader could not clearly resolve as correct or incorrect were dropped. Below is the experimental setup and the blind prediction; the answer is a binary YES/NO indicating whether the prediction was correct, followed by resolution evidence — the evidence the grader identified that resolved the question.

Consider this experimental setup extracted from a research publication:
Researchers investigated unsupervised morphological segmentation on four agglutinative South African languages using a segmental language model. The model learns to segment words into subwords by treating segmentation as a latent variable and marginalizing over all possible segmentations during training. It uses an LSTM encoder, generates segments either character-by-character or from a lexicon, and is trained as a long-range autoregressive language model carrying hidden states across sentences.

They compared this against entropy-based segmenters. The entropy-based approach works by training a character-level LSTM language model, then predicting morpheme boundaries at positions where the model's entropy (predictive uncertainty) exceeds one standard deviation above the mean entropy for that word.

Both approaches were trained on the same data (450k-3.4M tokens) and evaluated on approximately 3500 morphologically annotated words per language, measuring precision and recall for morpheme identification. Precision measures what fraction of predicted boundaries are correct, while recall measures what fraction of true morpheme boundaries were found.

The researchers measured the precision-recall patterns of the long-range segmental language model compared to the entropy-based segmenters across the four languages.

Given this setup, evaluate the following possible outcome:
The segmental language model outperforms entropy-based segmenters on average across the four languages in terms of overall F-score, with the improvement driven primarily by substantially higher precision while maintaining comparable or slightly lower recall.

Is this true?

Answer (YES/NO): NO